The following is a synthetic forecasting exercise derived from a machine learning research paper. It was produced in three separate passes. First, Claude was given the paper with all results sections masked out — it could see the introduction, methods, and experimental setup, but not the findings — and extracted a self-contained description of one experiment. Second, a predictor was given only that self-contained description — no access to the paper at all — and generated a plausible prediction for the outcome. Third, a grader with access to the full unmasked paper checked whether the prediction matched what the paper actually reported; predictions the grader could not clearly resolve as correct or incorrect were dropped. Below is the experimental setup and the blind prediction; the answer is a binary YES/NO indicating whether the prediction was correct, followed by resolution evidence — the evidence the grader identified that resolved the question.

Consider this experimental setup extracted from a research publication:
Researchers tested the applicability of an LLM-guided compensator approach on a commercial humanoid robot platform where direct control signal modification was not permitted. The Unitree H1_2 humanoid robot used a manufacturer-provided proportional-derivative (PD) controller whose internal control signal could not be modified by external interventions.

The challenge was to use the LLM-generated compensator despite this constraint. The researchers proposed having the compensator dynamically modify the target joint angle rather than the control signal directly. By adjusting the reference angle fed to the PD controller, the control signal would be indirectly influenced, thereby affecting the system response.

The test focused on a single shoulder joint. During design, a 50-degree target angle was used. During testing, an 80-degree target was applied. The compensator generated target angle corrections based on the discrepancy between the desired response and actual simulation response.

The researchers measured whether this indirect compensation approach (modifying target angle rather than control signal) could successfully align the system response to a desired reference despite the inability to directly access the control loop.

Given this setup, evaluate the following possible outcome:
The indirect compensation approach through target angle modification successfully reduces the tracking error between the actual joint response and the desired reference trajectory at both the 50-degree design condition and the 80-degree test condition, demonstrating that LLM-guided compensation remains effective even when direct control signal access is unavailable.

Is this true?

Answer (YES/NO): YES